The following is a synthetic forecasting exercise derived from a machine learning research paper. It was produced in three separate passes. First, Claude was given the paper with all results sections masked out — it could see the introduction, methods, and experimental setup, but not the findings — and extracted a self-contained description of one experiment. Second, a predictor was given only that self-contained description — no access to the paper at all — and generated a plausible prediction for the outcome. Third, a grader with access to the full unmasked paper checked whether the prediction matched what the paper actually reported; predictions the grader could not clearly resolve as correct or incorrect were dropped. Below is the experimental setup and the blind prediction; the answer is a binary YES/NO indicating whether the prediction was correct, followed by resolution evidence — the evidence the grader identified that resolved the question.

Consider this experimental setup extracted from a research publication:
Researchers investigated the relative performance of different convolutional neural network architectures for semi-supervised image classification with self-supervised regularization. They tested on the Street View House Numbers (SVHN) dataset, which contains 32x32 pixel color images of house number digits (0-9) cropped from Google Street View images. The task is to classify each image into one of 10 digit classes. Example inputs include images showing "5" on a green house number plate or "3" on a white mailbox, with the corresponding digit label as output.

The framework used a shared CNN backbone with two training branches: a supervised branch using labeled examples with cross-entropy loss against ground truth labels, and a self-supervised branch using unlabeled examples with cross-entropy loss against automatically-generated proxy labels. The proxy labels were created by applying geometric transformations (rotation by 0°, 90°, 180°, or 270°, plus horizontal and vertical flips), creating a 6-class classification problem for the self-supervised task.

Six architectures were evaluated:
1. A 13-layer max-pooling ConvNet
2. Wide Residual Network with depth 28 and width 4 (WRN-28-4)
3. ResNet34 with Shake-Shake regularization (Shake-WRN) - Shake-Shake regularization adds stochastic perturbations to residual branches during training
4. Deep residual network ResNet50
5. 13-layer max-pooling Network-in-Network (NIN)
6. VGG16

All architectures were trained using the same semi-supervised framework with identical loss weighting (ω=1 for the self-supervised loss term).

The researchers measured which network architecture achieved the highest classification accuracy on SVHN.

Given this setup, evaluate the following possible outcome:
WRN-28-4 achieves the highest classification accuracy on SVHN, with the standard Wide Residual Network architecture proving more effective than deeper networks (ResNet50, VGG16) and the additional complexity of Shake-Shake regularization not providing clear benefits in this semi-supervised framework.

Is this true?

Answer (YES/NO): NO